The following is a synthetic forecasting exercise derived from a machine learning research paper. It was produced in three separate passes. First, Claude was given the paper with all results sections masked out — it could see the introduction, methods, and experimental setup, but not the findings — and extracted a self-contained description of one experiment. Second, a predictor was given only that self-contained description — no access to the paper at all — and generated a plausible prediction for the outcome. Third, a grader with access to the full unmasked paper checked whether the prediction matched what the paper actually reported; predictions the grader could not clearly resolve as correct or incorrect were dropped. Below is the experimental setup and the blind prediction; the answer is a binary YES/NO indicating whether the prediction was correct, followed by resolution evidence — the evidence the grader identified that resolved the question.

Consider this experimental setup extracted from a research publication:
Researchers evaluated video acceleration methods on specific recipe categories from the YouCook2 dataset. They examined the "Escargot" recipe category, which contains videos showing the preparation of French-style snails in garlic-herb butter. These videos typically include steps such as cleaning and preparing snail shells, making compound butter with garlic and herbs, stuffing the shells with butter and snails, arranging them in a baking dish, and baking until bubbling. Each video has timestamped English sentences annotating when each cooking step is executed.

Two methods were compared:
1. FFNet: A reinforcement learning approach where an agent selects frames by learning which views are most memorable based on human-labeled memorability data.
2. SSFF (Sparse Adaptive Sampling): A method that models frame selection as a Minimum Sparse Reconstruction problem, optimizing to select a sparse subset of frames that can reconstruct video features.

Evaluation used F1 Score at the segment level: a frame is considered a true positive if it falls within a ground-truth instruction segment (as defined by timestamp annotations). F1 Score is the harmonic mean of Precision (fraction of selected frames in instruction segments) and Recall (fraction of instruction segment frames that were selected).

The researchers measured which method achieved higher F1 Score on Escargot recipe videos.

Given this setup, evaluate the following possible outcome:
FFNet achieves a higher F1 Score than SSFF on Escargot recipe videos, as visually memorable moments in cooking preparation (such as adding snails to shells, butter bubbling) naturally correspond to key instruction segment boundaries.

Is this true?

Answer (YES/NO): NO